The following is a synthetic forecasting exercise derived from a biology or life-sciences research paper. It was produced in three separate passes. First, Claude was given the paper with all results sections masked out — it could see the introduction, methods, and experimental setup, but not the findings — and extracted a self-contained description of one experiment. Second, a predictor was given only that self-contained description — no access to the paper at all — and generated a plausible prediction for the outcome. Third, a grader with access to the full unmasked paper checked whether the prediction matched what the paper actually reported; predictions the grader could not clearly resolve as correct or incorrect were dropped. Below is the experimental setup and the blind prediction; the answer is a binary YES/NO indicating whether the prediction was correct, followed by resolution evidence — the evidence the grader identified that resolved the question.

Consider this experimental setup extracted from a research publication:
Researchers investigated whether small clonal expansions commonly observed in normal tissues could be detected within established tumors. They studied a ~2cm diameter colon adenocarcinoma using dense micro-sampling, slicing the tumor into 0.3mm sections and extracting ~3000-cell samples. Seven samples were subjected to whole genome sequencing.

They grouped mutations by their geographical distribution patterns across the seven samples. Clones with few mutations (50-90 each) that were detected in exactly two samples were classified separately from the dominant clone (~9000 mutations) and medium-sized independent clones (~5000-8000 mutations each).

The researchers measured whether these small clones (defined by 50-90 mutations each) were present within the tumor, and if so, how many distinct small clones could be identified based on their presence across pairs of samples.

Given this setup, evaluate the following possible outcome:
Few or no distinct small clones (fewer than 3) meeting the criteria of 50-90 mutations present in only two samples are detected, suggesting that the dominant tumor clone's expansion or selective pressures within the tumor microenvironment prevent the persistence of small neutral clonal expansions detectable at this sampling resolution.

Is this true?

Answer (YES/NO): NO